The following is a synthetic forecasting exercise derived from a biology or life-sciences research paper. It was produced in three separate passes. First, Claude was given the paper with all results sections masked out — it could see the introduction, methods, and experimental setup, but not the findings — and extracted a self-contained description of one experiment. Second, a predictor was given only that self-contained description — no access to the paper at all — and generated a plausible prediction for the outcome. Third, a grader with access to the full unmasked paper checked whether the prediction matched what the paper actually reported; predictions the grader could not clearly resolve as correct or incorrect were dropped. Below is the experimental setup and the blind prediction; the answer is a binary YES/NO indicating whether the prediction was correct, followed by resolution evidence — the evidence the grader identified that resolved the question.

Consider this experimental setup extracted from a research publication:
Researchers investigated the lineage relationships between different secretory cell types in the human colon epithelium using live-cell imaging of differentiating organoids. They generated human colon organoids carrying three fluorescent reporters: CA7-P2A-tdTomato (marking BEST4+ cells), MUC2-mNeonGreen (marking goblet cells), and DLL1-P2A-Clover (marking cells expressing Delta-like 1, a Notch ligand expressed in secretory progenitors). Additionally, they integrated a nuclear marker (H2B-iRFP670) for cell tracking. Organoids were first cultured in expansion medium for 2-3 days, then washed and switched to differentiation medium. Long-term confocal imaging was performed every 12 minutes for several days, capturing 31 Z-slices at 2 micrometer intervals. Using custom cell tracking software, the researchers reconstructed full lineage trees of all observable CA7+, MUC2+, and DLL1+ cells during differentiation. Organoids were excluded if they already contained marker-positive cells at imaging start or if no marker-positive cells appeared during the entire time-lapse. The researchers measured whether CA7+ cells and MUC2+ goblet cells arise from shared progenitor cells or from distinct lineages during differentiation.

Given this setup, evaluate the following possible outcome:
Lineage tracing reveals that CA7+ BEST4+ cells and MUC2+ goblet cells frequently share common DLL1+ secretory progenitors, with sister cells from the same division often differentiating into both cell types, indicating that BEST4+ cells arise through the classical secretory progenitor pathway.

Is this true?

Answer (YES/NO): NO